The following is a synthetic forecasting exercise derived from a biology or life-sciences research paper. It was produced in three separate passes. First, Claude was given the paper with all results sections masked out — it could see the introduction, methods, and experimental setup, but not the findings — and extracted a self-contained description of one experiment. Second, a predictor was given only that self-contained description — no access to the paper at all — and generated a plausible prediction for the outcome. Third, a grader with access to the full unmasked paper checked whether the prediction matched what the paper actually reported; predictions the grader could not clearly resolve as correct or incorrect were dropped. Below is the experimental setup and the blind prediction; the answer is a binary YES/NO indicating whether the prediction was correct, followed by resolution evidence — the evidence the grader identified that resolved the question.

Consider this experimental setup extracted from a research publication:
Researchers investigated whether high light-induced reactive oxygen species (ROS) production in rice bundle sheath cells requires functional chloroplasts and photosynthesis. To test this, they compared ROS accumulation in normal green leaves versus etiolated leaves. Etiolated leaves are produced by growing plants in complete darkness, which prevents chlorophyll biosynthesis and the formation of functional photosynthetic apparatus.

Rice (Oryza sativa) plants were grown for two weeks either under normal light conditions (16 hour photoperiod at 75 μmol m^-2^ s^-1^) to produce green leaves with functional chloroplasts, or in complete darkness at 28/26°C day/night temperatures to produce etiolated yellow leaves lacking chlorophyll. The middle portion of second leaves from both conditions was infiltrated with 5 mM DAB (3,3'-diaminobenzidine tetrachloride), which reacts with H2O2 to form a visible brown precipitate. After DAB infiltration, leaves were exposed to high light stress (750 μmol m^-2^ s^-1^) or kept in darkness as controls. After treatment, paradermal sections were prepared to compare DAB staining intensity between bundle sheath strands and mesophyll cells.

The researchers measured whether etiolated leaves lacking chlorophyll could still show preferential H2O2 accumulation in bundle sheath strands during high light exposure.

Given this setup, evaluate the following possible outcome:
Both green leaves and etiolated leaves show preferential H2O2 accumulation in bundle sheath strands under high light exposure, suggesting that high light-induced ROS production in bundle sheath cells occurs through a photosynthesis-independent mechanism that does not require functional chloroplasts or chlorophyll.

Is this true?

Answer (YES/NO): YES